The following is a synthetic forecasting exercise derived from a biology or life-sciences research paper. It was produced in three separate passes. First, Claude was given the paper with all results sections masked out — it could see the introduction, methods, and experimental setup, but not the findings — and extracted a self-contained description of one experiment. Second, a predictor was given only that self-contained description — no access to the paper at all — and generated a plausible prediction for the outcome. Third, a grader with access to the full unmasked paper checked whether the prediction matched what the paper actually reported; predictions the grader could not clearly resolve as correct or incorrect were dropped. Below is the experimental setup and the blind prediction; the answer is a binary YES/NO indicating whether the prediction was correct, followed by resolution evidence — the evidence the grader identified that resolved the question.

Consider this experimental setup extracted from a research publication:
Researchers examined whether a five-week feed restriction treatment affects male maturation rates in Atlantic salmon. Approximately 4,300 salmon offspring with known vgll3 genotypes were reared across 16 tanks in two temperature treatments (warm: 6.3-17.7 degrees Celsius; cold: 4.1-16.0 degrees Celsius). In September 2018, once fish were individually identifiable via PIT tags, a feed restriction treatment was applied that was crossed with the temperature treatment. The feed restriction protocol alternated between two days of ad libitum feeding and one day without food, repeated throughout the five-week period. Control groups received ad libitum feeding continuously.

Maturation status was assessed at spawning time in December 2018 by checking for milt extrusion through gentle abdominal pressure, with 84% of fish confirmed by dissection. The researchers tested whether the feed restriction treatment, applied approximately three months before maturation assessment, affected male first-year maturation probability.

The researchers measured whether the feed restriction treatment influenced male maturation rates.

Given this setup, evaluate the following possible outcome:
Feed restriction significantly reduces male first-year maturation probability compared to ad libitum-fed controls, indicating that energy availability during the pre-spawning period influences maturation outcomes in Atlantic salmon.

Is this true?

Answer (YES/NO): NO